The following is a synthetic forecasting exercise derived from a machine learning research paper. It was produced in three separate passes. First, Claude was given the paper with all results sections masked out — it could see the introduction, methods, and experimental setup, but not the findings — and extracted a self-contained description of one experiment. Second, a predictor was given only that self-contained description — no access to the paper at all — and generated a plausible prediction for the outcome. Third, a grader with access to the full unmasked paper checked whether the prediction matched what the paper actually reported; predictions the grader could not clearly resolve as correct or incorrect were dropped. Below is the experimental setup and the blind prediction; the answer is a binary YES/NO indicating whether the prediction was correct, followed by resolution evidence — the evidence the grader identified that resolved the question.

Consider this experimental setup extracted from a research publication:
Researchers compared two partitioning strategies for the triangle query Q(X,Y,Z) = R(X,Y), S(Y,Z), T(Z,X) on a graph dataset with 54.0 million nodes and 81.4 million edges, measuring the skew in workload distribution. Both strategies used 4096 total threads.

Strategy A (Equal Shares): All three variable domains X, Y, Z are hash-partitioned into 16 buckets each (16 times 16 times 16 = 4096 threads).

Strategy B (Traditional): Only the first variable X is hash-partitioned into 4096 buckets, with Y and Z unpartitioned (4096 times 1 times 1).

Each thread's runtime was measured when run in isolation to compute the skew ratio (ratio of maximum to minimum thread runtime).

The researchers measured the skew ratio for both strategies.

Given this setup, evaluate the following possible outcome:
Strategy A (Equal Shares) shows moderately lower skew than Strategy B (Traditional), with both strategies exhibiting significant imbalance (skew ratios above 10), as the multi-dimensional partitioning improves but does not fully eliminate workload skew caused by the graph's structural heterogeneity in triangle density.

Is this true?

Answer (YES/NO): NO